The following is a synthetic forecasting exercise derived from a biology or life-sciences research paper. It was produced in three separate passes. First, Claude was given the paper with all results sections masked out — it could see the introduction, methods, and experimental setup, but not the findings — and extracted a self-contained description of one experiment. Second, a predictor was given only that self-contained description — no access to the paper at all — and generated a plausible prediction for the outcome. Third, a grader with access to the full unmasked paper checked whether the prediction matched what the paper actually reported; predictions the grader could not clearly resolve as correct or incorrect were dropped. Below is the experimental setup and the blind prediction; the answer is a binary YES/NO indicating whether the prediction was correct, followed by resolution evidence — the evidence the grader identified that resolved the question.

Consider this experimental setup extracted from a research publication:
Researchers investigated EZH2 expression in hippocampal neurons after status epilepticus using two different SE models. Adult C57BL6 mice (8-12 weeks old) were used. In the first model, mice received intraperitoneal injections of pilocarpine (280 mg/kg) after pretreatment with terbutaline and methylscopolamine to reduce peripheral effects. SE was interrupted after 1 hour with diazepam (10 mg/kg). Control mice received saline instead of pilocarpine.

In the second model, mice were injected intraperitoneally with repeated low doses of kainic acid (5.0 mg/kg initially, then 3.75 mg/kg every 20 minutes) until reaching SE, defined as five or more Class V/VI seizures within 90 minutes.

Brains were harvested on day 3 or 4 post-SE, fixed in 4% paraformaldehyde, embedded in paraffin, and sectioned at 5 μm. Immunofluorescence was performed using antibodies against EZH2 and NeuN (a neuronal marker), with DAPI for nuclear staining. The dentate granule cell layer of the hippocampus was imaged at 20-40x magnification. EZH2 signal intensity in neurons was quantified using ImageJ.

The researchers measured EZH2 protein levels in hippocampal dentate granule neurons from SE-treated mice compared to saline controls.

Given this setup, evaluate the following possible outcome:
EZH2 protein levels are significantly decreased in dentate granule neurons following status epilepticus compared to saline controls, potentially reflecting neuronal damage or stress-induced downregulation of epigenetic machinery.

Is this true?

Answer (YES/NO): NO